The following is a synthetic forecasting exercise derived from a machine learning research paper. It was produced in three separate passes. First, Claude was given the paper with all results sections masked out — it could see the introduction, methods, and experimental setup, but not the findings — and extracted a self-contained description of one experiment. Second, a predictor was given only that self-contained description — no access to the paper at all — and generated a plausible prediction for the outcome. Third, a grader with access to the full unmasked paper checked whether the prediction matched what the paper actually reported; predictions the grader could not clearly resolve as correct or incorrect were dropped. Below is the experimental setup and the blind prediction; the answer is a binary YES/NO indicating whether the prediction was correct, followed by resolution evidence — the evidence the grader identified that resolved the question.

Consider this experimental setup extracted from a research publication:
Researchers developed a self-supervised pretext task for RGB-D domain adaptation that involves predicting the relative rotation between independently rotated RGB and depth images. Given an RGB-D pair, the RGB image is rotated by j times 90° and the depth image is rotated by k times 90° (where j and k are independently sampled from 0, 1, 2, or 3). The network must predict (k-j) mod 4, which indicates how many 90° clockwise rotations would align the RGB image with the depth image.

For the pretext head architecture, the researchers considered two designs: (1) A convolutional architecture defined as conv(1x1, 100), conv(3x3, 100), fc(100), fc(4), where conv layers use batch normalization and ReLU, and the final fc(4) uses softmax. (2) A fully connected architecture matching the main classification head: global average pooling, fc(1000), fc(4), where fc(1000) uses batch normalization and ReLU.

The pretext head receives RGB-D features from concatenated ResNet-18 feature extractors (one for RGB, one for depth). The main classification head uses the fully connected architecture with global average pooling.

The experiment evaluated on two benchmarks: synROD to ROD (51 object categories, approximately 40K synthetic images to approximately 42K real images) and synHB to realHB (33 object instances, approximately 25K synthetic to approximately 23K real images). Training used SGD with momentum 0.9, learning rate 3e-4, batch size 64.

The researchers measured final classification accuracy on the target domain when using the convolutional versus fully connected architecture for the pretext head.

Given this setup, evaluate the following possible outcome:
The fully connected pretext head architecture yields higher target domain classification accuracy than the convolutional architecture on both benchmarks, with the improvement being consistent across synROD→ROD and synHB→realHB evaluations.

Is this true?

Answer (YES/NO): NO